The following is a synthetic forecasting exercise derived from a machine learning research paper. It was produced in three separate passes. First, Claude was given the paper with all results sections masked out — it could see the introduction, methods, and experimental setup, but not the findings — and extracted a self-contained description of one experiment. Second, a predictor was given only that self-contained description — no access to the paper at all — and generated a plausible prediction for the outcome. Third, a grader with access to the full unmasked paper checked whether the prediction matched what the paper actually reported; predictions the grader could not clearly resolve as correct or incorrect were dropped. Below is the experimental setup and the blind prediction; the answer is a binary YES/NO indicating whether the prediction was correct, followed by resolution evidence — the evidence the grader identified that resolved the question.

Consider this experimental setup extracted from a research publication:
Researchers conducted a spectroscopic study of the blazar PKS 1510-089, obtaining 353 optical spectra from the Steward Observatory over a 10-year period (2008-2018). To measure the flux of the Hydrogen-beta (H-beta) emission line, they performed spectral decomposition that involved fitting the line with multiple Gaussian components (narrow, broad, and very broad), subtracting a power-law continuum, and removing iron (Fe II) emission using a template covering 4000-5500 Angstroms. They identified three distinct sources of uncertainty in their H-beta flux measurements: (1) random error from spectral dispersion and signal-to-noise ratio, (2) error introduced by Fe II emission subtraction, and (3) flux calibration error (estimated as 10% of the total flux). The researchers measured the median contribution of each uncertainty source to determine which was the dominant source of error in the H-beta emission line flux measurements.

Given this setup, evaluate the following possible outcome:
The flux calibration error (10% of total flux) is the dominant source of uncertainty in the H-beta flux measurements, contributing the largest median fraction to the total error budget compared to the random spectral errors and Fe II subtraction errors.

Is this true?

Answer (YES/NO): YES